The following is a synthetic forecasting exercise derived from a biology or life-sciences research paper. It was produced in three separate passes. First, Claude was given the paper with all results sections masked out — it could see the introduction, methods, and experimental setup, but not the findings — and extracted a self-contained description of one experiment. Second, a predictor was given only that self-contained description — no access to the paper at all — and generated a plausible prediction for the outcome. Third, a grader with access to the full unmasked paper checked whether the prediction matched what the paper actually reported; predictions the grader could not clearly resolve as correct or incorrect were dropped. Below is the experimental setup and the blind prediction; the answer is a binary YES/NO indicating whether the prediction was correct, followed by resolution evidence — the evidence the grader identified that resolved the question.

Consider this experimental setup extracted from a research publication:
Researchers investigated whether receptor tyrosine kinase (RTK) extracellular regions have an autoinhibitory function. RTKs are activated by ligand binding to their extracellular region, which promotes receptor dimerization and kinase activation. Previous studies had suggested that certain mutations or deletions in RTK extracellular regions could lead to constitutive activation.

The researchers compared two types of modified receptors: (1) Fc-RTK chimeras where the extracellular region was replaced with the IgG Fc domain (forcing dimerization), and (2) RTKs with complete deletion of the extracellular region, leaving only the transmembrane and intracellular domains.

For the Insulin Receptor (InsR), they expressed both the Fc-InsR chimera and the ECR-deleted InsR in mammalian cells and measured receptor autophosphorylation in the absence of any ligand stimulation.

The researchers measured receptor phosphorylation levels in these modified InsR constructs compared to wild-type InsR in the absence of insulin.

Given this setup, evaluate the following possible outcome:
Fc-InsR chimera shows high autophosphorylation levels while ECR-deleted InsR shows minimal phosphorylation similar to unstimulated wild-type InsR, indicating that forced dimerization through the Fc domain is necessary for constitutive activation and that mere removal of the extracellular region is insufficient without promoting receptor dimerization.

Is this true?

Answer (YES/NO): NO